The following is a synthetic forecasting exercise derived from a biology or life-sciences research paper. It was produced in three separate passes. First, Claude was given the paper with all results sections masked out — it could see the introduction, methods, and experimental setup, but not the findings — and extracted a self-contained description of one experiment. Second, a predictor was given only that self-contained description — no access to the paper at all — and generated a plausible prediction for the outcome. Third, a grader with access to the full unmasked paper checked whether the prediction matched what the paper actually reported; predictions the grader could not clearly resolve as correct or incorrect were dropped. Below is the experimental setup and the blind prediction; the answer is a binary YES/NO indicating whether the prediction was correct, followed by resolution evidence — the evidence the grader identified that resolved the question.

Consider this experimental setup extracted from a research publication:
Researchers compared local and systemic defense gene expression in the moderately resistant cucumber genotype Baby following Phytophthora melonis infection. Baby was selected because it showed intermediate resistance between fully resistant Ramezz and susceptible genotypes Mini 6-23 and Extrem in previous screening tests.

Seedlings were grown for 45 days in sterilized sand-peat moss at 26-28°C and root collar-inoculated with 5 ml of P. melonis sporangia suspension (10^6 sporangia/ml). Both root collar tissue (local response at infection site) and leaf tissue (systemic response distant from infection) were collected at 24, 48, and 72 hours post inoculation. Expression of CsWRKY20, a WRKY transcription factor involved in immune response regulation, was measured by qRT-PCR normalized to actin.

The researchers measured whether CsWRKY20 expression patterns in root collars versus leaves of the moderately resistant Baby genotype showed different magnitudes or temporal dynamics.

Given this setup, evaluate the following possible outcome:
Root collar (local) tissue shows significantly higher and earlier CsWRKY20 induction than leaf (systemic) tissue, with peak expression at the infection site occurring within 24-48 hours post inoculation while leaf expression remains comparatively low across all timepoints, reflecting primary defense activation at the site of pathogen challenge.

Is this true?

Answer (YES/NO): NO